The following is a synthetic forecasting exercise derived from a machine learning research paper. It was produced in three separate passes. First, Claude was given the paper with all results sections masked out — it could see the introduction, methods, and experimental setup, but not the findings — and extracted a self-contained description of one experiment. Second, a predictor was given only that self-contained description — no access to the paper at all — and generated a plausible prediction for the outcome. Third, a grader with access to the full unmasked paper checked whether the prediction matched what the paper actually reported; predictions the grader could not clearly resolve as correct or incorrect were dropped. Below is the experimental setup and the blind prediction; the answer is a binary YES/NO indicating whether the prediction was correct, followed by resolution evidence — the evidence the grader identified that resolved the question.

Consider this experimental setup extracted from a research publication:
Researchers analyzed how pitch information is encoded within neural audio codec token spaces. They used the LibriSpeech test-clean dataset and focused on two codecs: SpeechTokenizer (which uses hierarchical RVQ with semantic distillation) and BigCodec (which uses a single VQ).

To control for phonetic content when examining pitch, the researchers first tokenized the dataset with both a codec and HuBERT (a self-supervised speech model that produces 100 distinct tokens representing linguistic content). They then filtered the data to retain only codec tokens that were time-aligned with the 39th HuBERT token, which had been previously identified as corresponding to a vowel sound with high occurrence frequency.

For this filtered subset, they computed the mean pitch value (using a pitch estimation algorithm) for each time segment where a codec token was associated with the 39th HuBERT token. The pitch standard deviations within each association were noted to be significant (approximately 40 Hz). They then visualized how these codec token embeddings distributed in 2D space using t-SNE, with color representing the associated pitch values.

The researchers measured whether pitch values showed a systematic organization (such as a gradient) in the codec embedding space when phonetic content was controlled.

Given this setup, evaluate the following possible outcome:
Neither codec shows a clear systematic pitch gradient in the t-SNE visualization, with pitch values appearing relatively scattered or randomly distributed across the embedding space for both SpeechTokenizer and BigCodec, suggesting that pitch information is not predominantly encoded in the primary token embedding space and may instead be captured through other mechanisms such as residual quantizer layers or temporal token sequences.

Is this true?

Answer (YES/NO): YES